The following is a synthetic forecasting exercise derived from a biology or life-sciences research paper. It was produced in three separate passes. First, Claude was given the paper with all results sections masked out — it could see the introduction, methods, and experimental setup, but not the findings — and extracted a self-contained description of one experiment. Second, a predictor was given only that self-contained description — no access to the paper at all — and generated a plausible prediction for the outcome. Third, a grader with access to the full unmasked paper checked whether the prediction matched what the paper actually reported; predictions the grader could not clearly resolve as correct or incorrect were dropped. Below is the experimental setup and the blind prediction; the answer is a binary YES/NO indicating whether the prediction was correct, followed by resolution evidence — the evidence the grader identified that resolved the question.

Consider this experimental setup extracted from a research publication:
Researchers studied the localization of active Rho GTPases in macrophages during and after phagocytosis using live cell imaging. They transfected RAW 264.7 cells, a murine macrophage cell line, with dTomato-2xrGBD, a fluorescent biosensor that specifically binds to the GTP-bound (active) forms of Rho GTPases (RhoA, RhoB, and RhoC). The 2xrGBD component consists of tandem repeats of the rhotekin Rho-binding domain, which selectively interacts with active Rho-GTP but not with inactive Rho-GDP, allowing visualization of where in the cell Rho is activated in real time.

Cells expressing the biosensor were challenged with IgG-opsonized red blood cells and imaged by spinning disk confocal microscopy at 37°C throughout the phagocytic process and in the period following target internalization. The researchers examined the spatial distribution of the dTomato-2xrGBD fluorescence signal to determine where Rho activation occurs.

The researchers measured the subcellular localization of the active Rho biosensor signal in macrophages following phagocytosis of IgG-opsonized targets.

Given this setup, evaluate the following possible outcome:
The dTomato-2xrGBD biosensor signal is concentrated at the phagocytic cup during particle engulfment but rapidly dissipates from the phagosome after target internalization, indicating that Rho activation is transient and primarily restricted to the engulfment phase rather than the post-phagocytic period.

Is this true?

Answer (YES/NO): NO